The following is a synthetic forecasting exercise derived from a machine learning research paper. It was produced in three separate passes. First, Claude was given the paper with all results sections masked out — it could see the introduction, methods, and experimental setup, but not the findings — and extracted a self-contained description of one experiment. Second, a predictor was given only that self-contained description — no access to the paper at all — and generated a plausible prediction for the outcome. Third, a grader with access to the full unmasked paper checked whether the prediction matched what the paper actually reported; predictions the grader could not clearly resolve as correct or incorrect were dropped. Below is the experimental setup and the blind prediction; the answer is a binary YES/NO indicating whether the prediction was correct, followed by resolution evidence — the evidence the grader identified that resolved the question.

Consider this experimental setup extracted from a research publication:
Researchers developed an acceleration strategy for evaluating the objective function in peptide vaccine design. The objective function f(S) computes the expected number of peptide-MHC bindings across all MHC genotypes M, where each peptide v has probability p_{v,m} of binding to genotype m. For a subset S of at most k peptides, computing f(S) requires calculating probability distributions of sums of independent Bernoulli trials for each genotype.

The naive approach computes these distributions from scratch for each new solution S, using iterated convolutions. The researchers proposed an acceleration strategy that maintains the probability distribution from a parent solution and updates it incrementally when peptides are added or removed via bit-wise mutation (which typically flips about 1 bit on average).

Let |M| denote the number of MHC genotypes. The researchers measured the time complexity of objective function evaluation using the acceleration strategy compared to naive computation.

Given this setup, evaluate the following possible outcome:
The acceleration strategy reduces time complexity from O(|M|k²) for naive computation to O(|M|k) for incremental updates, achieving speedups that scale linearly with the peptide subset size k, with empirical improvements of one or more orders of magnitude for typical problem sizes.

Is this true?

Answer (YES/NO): NO